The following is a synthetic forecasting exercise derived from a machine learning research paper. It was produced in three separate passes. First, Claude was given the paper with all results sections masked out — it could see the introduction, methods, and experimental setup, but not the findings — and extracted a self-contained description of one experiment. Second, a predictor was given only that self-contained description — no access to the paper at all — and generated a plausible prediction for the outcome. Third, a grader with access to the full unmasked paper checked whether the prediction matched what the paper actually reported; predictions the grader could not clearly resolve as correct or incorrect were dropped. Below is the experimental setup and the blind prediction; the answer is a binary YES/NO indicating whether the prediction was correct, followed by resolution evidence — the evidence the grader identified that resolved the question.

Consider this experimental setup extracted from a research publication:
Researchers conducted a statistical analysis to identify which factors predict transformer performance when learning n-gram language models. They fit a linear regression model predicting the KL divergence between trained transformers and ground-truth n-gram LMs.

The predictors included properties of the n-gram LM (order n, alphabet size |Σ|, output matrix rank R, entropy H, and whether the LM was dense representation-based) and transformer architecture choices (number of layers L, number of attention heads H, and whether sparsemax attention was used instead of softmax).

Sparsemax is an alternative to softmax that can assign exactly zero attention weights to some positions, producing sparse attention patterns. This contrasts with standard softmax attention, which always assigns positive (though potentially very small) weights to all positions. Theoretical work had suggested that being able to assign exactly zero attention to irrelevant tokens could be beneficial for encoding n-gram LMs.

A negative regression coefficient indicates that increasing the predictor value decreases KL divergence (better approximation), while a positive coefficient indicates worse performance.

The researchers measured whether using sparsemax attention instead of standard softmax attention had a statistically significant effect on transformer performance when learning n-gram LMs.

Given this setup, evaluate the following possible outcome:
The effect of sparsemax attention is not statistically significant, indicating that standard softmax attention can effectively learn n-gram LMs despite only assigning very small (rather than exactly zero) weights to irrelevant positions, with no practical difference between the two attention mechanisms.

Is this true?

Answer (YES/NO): NO